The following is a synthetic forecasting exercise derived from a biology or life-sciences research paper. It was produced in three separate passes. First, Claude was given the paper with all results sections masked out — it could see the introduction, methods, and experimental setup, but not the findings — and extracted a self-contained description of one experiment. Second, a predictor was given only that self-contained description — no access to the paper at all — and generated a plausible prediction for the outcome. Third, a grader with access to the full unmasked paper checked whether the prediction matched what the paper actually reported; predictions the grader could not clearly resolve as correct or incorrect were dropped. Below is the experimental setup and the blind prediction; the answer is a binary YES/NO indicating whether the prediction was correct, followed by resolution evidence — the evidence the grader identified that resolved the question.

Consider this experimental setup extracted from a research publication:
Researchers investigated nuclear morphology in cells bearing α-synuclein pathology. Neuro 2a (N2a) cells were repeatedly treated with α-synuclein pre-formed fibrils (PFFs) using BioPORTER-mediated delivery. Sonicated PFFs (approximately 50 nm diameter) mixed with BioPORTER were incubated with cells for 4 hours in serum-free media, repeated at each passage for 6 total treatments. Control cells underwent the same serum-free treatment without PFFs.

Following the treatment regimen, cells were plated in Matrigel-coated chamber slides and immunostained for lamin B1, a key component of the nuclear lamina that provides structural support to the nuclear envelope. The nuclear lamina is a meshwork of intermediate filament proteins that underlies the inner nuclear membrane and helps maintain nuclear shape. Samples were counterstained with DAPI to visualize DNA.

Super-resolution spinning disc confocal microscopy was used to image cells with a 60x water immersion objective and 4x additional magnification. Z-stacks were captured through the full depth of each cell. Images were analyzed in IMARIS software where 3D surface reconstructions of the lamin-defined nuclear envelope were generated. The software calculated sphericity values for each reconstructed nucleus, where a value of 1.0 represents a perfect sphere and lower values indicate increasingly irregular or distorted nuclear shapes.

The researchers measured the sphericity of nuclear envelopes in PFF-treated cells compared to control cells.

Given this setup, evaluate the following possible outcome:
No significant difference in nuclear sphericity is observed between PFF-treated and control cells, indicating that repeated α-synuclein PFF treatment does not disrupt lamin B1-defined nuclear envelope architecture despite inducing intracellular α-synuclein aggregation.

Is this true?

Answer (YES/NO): NO